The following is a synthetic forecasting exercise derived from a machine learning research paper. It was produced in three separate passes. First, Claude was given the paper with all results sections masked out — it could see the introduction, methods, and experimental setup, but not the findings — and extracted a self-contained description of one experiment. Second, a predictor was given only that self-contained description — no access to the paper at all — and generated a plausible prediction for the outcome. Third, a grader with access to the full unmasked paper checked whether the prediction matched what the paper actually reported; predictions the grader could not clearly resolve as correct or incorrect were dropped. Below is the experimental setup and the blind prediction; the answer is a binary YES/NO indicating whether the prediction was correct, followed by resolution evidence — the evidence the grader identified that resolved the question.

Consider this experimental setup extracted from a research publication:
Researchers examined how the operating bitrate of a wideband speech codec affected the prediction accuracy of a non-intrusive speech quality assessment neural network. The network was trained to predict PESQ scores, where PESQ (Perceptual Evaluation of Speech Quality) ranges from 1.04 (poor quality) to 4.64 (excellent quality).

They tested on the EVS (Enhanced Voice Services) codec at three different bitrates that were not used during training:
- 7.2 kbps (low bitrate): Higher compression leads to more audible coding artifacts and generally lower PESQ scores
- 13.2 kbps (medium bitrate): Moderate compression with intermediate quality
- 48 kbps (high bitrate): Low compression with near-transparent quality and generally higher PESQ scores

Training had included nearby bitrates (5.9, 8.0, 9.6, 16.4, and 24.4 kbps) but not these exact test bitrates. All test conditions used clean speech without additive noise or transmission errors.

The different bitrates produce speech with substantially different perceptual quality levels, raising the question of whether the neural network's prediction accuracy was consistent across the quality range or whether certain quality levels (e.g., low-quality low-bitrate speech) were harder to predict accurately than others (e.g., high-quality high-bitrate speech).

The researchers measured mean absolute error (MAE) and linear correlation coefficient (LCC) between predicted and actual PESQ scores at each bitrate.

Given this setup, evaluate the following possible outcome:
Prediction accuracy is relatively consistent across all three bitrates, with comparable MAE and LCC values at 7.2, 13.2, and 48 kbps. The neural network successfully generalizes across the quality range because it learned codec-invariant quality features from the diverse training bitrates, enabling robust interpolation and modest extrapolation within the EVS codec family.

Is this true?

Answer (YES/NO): NO